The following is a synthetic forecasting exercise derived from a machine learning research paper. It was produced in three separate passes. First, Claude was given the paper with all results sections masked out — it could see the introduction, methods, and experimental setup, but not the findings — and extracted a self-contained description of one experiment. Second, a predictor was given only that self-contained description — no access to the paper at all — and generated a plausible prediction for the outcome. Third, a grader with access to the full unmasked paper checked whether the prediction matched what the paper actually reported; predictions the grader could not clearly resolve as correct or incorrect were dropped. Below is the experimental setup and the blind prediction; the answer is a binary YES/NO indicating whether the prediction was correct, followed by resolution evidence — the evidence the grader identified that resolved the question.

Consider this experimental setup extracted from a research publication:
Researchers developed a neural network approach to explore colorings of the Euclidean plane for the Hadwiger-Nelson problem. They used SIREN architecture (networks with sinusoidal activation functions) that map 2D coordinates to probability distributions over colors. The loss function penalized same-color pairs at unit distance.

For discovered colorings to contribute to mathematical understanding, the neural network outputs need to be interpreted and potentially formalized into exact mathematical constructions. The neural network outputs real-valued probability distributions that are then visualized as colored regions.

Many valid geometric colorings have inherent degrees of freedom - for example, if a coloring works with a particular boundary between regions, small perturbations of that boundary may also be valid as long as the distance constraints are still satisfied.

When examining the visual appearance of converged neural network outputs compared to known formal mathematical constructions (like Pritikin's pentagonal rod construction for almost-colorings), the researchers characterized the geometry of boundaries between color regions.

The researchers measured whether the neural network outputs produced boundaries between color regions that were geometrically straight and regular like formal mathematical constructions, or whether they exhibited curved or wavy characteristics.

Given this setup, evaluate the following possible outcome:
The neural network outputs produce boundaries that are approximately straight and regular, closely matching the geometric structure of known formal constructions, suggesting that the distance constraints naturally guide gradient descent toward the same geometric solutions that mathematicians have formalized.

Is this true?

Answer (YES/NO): NO